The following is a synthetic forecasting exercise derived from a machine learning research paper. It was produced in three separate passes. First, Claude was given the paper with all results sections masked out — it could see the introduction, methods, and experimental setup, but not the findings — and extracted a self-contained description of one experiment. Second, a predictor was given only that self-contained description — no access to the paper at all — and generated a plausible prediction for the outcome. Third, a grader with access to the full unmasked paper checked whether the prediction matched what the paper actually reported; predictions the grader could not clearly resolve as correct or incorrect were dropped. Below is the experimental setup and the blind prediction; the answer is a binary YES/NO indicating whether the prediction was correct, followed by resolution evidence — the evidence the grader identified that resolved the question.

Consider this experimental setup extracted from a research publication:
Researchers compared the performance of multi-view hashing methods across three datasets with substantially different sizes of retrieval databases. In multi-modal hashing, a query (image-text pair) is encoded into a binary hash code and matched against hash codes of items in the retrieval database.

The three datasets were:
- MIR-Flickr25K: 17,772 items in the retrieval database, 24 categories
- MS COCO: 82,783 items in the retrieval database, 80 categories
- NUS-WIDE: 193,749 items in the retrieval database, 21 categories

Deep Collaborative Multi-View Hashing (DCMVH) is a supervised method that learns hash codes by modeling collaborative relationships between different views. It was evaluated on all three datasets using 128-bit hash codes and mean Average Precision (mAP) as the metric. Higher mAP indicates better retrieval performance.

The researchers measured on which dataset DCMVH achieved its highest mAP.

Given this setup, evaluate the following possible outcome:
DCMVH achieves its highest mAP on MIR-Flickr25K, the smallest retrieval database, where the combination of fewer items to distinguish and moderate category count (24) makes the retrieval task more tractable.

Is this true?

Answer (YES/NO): YES